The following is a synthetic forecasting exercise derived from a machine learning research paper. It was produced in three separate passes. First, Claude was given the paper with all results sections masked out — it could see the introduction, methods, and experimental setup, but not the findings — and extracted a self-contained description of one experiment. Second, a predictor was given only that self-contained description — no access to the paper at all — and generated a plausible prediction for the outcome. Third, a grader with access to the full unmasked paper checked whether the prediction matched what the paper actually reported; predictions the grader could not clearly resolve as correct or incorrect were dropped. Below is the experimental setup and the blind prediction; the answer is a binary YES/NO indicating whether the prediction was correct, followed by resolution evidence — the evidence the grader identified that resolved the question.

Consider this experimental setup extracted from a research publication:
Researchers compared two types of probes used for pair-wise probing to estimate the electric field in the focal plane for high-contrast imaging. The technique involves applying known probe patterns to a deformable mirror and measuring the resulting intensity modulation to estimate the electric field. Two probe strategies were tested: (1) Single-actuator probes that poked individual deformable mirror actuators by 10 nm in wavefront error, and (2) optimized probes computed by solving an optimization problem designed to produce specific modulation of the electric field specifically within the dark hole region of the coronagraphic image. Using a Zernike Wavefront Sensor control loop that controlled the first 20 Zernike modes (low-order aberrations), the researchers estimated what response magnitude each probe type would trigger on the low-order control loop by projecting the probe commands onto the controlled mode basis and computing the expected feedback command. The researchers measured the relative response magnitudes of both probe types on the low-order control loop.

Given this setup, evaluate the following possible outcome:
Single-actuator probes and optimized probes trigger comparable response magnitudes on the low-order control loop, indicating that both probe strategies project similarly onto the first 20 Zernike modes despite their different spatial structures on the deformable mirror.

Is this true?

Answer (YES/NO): NO